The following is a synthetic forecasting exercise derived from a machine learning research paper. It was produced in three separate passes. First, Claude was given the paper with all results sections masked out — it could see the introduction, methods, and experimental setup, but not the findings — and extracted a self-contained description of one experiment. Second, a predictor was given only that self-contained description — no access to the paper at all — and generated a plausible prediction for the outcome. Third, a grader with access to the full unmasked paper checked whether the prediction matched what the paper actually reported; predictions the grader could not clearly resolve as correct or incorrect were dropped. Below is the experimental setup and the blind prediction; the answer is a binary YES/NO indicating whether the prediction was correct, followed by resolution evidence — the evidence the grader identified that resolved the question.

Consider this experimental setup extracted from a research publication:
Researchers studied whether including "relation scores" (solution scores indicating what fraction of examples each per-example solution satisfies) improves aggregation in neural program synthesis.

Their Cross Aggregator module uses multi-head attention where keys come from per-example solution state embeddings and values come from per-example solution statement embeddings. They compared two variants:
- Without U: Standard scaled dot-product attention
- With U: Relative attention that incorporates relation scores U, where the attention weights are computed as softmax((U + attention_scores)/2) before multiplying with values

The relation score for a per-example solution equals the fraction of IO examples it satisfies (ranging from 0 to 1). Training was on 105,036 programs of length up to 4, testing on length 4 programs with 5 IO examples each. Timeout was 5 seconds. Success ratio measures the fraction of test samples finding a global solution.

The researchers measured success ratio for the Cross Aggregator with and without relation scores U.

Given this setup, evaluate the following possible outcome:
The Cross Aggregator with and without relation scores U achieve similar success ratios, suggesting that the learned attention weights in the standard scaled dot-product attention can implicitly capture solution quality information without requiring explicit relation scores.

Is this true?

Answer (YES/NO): NO